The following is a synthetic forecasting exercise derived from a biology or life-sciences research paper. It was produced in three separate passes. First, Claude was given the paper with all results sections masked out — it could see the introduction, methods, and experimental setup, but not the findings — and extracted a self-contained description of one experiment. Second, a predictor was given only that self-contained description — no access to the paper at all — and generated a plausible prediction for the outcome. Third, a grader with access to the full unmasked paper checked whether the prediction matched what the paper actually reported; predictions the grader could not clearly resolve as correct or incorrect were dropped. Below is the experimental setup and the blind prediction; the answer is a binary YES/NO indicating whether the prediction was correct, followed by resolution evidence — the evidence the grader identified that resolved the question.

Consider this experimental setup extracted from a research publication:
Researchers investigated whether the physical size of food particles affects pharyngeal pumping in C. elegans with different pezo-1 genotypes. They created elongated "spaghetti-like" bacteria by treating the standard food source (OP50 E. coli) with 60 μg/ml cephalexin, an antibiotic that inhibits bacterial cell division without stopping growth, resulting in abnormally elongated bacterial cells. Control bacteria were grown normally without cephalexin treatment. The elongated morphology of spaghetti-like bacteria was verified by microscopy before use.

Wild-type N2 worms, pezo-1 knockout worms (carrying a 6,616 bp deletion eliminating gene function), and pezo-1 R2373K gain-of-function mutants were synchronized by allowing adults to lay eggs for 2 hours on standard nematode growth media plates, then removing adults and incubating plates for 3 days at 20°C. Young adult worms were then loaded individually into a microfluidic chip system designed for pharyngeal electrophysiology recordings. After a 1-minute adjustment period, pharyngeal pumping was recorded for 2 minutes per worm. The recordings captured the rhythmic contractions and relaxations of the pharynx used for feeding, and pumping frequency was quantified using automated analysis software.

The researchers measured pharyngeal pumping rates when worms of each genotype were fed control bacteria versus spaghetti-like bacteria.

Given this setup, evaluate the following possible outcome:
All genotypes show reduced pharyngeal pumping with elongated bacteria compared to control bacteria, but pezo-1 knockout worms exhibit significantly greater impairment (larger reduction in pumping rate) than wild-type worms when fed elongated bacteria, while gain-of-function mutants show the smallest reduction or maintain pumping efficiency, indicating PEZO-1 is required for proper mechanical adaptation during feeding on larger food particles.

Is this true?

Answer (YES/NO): NO